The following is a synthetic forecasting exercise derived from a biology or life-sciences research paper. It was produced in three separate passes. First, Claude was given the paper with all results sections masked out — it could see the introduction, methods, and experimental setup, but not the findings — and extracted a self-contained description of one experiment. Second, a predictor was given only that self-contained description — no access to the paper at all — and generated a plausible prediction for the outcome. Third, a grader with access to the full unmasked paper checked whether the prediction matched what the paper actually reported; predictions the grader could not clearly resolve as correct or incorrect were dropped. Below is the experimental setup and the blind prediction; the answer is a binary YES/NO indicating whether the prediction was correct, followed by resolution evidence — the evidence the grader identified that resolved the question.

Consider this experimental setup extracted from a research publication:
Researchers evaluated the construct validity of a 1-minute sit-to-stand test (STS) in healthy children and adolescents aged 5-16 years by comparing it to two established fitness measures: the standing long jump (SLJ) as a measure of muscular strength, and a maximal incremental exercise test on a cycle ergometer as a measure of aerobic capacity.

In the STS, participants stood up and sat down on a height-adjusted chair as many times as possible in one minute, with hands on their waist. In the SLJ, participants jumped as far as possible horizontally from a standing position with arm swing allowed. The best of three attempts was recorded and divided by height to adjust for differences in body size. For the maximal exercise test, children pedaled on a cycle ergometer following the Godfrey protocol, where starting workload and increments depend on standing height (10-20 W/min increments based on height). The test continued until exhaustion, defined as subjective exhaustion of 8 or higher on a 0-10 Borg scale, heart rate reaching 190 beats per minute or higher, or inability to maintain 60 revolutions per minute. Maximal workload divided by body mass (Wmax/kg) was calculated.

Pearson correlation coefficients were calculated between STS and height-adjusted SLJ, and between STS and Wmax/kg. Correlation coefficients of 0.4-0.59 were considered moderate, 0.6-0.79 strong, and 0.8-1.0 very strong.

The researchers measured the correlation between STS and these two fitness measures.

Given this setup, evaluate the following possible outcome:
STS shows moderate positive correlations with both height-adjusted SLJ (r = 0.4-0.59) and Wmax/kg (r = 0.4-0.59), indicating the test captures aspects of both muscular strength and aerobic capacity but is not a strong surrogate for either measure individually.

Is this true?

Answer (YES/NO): YES